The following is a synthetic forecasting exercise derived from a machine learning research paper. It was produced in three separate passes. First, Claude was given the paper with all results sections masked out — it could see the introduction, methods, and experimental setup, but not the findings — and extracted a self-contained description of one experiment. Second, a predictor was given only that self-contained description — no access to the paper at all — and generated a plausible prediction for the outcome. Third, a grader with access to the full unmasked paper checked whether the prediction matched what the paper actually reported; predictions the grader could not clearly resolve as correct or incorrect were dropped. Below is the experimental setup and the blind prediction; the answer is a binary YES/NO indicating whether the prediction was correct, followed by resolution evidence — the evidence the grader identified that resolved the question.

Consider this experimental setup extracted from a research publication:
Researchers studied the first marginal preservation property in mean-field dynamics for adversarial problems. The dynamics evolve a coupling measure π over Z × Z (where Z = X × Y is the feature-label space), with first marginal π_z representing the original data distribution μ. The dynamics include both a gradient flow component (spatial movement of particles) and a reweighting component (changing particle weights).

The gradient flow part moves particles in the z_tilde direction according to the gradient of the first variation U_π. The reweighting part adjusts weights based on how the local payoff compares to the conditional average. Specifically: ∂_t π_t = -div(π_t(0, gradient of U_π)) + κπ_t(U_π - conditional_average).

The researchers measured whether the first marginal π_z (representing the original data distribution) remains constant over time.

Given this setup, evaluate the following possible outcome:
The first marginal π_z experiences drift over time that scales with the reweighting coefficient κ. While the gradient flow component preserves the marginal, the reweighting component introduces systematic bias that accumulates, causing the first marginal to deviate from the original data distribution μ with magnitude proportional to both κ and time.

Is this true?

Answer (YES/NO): NO